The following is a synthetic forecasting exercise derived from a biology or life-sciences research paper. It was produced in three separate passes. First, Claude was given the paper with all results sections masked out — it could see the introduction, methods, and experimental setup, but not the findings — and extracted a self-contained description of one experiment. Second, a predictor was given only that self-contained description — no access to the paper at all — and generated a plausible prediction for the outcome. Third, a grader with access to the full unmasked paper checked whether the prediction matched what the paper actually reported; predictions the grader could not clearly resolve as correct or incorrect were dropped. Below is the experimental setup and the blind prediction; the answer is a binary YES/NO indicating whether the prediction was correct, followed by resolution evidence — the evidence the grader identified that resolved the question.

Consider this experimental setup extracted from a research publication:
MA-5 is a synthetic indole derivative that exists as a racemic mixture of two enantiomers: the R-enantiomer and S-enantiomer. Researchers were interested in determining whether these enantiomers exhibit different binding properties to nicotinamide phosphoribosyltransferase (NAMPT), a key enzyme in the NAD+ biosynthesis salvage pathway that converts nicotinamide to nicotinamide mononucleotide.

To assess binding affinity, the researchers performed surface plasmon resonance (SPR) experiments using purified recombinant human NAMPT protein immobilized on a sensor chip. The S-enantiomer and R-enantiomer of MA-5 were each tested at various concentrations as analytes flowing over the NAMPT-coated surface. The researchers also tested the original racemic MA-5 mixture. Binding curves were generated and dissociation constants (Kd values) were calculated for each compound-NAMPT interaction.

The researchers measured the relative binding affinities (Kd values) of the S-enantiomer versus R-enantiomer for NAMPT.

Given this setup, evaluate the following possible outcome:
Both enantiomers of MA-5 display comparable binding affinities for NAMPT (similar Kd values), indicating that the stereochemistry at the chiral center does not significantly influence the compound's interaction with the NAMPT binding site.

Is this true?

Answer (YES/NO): NO